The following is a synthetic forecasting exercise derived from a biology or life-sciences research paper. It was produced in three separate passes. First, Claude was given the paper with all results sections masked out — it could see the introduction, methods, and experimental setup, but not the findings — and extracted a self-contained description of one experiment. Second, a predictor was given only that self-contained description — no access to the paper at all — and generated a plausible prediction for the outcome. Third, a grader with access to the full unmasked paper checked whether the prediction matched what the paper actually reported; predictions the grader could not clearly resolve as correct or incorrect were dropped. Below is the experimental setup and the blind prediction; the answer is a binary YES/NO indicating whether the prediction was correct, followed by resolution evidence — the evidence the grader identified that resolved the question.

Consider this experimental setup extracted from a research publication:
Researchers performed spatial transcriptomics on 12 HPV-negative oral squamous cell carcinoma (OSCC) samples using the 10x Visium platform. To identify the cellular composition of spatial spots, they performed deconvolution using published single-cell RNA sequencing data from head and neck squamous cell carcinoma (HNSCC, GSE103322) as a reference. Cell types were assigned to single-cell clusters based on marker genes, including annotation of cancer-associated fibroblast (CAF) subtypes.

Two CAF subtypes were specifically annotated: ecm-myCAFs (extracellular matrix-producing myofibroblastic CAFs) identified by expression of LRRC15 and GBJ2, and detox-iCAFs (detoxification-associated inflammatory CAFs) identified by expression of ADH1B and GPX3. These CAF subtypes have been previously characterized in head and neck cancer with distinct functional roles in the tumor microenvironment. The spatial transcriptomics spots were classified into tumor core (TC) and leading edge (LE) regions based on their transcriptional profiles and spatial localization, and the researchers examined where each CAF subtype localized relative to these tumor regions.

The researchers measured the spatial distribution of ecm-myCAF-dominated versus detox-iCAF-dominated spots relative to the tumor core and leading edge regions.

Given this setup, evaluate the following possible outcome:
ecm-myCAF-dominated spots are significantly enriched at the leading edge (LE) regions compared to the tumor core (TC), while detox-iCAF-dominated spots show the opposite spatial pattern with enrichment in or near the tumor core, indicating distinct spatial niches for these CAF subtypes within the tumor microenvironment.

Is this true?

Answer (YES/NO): NO